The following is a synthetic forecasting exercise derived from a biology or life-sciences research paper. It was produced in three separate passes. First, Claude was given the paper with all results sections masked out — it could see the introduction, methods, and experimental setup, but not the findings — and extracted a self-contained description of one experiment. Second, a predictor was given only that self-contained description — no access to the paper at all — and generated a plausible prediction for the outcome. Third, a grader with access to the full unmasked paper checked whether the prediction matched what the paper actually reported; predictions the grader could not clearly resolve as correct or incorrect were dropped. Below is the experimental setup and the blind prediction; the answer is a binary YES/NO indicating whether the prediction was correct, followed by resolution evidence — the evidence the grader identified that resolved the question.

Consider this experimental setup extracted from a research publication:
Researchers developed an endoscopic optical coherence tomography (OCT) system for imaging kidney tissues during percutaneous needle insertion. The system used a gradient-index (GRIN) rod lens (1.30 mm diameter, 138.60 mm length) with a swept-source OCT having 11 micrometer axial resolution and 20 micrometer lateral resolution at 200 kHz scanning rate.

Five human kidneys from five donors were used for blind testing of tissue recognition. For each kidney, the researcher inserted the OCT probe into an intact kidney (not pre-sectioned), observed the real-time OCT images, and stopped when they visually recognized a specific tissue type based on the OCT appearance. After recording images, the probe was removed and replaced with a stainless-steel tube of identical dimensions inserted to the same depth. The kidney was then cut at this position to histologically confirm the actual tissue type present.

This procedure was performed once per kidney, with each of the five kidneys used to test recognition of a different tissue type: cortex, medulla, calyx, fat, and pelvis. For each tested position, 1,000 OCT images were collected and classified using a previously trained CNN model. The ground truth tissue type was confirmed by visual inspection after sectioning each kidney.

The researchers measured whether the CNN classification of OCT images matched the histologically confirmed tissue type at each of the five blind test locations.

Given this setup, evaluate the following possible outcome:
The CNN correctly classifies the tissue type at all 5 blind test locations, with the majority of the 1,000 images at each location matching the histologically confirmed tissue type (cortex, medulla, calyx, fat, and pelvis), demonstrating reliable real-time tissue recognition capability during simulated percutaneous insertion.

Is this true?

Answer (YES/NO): YES